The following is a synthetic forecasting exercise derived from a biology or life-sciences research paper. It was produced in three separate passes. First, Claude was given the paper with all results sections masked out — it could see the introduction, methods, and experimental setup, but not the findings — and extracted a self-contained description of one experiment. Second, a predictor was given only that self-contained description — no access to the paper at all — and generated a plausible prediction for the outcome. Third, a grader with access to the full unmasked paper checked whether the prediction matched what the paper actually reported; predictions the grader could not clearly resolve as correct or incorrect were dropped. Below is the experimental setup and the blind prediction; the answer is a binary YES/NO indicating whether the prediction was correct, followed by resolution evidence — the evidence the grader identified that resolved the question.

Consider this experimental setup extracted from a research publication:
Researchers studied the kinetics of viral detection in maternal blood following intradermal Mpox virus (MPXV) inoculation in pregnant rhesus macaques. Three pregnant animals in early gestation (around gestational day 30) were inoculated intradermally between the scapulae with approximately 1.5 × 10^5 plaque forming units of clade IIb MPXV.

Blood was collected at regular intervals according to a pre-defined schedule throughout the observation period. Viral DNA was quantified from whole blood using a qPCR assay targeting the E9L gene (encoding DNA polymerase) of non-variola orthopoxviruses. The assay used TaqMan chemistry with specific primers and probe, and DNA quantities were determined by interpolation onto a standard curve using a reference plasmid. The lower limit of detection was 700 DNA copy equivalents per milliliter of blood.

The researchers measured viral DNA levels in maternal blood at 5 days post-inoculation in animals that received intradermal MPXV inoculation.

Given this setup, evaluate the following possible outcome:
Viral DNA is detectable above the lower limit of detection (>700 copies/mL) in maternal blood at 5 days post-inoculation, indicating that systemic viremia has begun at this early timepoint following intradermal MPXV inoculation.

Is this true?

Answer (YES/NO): YES